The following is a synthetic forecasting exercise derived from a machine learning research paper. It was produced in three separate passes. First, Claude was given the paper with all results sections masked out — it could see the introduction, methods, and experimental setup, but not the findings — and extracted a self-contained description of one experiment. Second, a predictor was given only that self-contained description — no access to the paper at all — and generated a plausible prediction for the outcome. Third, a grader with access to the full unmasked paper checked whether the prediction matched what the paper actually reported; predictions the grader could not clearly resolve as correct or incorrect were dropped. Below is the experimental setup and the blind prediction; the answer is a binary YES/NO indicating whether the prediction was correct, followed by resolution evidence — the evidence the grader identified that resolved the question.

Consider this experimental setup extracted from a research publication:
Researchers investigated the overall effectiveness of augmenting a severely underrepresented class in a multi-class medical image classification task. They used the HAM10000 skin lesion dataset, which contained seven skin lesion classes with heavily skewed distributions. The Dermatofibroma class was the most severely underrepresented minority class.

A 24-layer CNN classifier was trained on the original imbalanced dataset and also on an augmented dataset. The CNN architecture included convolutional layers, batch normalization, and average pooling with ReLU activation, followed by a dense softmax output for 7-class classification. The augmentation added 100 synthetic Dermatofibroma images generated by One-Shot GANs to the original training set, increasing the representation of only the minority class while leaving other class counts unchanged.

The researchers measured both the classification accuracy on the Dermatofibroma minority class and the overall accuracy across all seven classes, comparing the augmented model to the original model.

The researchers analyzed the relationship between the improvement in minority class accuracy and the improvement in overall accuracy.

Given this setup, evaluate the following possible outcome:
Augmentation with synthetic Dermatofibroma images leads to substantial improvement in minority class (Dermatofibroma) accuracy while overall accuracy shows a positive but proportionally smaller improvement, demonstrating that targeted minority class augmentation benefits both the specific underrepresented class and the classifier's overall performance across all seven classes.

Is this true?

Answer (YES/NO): NO